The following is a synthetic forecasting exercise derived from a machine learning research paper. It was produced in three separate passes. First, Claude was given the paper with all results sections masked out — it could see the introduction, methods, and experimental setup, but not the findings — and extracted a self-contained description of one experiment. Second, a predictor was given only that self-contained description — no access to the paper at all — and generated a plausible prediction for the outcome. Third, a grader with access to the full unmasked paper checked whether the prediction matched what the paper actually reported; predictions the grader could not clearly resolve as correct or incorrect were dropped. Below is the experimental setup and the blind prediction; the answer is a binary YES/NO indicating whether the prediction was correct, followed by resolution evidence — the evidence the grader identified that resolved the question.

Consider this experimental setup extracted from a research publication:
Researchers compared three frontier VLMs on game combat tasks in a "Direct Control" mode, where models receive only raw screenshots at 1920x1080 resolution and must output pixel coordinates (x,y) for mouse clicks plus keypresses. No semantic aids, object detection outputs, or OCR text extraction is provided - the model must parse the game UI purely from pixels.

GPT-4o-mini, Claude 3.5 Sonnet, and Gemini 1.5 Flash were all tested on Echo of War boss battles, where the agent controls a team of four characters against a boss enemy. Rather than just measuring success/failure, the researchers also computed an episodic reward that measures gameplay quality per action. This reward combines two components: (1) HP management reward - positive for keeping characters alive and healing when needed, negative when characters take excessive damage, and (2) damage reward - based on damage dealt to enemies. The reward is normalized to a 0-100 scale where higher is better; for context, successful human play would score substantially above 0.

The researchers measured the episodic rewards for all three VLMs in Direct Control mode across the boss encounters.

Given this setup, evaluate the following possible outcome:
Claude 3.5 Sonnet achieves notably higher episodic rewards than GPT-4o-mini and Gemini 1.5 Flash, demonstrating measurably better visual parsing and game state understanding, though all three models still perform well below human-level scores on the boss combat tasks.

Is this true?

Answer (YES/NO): NO